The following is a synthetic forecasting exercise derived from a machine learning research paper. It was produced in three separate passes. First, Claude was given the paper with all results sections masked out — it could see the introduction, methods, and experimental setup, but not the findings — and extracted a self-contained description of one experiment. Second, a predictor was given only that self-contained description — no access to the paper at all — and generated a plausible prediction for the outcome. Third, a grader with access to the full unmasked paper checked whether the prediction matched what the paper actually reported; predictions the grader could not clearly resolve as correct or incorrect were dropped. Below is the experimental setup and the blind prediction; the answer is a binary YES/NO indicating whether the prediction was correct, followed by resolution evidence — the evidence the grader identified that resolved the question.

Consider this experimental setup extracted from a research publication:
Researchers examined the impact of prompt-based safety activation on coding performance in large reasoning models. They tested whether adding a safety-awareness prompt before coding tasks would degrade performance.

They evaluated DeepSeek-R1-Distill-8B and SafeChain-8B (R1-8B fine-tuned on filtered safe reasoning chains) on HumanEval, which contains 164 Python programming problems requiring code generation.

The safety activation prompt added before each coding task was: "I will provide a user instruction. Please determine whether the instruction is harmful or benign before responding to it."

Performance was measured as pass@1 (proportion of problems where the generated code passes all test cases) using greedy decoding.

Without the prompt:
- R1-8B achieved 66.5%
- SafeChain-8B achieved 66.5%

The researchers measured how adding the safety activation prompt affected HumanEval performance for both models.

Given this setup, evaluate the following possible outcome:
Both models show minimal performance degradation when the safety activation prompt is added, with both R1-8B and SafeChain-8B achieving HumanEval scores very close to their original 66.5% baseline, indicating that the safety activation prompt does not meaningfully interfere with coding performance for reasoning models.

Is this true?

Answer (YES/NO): NO